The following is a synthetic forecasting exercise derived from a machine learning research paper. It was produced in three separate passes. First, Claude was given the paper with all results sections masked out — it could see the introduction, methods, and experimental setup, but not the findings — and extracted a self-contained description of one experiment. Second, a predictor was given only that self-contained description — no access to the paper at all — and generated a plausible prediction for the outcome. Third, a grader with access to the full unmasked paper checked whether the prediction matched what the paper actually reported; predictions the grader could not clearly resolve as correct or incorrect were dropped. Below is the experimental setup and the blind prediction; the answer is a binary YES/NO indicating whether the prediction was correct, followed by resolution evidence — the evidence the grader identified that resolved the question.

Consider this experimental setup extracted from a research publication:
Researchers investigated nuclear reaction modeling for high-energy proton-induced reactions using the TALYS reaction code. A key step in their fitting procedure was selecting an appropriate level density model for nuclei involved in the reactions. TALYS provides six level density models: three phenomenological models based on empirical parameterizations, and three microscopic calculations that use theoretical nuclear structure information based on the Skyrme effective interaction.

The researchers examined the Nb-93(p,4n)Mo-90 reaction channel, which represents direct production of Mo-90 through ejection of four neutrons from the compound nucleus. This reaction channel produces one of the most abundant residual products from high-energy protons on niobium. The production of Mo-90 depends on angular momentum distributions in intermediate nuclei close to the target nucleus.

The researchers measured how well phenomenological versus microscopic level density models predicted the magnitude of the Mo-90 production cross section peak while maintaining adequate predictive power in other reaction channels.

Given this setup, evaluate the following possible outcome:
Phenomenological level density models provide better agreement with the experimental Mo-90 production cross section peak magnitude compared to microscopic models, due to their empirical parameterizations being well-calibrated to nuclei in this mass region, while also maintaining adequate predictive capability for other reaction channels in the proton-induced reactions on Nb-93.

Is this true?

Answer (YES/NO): NO